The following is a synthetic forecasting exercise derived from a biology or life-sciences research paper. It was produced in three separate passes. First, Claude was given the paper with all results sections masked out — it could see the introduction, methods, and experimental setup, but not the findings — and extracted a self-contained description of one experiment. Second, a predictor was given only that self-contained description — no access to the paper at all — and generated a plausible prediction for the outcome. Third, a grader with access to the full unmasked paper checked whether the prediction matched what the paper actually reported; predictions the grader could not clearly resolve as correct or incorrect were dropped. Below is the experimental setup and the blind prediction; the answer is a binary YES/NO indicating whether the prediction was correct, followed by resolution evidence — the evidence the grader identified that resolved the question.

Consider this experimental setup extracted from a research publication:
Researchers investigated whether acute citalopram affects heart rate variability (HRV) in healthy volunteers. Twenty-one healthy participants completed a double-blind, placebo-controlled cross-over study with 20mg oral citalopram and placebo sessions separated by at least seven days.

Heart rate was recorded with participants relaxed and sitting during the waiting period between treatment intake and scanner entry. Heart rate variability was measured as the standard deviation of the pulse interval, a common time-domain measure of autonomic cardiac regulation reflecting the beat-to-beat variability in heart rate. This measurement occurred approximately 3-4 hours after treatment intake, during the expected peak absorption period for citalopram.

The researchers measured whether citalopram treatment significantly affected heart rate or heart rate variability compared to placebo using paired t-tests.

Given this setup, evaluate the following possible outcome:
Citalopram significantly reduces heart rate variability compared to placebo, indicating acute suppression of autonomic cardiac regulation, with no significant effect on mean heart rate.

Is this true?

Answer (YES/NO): NO